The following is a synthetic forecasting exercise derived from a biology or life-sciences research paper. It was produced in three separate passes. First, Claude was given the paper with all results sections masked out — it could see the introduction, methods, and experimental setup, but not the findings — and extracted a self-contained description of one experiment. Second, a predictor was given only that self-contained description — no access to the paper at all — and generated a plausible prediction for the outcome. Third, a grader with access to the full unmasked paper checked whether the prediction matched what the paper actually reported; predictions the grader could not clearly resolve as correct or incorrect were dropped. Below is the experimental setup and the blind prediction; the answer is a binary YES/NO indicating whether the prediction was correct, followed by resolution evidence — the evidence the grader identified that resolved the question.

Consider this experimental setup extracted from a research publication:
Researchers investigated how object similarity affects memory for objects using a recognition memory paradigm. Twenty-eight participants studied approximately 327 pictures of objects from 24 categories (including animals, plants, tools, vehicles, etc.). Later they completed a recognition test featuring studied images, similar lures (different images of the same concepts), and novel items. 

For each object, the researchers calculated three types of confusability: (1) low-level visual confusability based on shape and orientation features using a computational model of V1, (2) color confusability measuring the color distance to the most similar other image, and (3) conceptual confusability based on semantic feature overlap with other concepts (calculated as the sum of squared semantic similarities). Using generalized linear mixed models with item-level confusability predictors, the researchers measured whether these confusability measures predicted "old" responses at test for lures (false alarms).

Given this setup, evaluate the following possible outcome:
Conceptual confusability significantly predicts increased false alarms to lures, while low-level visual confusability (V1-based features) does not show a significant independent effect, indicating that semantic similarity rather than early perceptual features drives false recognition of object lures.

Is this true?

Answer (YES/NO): NO